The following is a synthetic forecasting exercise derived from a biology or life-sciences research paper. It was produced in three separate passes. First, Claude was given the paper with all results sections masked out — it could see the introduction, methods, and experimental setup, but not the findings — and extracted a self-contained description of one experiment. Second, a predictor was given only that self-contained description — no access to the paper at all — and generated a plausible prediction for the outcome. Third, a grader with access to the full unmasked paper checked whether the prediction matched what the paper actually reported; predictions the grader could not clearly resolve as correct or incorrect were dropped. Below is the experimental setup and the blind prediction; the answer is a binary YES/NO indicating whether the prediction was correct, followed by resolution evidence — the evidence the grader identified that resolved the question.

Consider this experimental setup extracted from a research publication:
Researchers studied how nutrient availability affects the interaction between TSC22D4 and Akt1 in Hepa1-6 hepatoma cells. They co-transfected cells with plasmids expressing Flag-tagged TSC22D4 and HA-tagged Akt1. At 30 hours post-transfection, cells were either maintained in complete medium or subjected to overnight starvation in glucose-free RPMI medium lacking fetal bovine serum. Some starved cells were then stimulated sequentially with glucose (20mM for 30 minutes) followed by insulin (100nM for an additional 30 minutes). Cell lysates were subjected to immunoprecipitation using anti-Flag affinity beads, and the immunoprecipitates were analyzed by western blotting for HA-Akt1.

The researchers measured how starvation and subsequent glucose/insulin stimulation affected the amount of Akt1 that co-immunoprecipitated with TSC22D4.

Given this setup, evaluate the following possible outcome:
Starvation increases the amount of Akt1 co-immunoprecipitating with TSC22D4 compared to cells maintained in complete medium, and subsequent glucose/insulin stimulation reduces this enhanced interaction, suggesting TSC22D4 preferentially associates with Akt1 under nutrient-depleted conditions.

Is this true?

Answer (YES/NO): YES